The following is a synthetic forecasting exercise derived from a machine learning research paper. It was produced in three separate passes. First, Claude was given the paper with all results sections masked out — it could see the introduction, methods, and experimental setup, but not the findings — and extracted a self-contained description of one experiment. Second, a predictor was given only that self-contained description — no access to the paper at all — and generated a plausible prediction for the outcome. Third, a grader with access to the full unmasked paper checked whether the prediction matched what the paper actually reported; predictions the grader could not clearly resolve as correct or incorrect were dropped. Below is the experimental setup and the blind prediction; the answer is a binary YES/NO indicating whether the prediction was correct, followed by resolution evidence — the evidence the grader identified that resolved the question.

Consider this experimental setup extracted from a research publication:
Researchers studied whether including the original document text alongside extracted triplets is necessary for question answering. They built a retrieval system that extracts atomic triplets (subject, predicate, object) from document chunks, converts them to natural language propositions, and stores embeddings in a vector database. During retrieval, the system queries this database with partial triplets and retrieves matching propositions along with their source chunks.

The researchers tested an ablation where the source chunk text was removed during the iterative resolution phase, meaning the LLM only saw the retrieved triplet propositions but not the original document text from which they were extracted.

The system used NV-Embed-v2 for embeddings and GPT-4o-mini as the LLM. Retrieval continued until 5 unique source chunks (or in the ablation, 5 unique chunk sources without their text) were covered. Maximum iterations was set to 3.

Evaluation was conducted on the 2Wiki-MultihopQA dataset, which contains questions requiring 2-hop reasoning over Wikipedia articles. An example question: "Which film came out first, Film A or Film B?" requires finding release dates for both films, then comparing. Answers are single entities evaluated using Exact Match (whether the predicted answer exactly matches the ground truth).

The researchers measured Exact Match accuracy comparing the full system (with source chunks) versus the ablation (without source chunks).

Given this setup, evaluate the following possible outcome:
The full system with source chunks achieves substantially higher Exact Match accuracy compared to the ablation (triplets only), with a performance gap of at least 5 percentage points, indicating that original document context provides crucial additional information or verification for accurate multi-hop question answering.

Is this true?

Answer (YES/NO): YES